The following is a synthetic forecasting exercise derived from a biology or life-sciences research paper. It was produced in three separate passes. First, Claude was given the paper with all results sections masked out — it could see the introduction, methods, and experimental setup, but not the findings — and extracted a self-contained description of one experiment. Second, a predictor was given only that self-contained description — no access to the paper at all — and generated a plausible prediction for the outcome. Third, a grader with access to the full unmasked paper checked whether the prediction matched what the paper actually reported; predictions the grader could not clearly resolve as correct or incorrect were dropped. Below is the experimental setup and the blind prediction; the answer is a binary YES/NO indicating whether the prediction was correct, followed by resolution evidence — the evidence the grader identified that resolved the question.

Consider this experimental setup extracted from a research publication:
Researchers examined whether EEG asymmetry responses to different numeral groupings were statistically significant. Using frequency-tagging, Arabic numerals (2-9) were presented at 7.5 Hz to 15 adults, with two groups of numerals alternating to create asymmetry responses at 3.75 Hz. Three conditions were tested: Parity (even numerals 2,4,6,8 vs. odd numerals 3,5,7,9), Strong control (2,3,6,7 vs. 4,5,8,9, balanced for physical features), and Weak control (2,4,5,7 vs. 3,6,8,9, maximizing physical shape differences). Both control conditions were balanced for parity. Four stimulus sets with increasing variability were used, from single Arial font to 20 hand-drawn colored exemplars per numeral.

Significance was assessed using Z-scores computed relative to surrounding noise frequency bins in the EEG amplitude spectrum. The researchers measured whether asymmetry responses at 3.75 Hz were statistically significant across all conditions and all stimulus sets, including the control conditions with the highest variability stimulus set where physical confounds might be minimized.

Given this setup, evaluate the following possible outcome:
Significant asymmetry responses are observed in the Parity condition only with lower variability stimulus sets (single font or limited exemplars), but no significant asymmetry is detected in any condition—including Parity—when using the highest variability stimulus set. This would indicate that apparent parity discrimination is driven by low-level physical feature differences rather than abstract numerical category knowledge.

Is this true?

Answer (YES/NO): NO